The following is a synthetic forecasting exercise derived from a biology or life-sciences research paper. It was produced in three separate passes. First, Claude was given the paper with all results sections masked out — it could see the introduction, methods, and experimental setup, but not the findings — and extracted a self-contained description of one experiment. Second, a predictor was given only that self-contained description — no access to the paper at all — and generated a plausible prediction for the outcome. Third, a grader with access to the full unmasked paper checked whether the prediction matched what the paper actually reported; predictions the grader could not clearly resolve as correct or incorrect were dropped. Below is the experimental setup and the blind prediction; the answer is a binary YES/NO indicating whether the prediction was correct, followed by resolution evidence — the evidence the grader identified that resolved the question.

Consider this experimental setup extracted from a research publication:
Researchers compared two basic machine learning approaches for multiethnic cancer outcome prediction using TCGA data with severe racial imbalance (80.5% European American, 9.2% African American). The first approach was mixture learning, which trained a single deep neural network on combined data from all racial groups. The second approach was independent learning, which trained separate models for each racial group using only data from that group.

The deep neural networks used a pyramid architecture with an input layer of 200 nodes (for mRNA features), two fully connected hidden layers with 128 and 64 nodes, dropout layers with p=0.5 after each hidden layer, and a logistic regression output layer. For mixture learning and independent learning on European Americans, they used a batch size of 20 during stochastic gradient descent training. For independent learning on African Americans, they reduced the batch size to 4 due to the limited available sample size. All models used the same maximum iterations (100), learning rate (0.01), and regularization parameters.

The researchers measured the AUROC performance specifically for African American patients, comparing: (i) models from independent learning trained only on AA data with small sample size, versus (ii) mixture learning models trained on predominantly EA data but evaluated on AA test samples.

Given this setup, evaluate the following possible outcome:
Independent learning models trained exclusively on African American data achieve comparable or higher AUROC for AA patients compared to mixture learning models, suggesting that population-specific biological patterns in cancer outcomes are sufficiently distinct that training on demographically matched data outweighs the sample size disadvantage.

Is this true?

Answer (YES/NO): NO